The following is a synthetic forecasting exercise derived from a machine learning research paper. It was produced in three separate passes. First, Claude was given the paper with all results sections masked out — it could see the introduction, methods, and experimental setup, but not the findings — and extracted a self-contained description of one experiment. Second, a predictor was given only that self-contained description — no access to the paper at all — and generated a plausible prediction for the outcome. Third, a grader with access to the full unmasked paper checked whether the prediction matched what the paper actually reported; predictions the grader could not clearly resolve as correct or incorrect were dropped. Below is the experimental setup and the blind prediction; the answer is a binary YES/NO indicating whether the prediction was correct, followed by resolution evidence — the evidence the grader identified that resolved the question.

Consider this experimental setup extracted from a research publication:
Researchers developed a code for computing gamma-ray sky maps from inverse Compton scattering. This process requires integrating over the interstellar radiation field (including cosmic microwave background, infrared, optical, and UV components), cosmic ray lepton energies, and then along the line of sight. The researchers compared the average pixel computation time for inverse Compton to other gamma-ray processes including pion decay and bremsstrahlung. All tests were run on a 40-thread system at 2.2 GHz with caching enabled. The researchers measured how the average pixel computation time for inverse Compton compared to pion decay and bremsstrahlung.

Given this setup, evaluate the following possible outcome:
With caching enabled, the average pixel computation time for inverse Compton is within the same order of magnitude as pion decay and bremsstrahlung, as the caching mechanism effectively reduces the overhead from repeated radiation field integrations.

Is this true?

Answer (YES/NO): NO